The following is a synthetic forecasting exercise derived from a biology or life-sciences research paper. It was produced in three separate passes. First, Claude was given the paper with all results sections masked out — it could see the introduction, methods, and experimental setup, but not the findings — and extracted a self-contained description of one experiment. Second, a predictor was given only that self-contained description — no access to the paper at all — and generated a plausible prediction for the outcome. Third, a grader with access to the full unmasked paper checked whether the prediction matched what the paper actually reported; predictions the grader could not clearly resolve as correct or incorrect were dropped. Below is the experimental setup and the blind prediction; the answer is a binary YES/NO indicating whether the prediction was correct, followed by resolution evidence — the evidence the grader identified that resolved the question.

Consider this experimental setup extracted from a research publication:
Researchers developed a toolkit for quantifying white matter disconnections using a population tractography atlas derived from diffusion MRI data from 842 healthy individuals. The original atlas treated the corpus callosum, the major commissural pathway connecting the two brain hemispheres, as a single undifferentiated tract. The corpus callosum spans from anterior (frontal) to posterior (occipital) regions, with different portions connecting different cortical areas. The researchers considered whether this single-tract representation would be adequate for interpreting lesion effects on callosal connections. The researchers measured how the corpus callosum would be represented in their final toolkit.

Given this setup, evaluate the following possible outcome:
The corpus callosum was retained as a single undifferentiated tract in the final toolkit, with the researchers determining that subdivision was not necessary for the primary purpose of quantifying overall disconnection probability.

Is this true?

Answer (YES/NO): NO